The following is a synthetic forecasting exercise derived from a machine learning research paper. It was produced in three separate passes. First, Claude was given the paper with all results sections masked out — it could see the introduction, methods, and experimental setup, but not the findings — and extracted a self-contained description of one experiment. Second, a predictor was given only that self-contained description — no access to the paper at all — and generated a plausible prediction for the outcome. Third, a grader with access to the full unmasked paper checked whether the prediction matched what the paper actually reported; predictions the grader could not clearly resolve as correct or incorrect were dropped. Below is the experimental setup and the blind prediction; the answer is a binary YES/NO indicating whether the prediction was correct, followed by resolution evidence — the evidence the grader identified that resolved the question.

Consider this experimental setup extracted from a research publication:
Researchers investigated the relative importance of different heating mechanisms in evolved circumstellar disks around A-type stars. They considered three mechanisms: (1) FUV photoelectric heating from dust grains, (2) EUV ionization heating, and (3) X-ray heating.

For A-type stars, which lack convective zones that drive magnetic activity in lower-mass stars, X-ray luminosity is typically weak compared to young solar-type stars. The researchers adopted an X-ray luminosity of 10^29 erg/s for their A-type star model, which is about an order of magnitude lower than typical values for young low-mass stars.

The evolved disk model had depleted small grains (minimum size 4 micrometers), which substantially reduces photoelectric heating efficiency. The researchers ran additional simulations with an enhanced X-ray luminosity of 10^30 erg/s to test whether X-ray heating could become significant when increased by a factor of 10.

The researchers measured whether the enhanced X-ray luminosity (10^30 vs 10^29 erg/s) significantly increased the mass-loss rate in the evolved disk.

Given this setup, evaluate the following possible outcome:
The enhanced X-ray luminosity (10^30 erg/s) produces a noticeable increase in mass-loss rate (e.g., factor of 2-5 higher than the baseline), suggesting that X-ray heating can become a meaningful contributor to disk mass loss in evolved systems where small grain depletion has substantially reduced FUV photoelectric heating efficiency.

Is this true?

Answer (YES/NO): NO